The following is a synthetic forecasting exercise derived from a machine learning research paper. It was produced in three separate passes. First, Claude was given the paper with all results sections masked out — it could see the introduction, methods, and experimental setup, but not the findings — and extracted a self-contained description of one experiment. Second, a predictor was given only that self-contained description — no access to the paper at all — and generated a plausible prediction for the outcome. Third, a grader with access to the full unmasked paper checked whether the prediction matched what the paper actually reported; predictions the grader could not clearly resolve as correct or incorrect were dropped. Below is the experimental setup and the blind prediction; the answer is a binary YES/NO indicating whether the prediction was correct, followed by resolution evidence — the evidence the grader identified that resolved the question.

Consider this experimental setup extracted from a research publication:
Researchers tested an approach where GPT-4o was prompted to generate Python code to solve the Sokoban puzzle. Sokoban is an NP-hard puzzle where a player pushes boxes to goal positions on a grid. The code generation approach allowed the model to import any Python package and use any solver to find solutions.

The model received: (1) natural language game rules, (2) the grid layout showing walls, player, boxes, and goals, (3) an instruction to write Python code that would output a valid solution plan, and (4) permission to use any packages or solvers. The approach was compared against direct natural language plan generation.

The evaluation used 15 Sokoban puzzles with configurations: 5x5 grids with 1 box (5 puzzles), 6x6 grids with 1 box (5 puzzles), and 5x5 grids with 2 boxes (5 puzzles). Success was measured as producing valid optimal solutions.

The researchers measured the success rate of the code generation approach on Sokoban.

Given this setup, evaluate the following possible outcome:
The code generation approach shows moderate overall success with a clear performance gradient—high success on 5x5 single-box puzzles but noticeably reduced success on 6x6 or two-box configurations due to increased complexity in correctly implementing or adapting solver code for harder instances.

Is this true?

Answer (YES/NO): NO